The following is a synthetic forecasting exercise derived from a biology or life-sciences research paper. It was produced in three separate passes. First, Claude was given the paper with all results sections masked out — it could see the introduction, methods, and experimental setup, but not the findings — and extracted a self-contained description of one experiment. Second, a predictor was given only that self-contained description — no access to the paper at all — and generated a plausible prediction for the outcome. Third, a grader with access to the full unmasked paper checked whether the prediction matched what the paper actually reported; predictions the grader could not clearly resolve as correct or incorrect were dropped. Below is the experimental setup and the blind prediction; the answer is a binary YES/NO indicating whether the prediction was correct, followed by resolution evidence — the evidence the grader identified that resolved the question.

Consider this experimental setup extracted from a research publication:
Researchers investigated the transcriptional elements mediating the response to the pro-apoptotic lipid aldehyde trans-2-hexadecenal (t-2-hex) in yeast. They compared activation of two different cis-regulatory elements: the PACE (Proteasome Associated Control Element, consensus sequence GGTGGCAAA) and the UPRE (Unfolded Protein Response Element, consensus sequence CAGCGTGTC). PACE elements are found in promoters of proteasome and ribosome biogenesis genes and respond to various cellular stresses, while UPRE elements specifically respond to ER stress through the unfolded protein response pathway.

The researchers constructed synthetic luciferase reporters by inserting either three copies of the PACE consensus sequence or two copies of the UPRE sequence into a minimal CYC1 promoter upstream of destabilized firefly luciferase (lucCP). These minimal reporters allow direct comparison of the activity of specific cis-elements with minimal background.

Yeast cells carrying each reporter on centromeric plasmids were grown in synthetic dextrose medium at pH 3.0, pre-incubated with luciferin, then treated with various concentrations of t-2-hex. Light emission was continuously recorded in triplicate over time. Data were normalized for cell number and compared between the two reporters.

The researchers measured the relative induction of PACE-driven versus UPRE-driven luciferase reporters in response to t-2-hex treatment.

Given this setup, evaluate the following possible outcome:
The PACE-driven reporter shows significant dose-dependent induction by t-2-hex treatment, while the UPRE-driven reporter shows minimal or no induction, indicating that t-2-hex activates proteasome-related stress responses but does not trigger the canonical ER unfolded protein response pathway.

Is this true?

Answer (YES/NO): YES